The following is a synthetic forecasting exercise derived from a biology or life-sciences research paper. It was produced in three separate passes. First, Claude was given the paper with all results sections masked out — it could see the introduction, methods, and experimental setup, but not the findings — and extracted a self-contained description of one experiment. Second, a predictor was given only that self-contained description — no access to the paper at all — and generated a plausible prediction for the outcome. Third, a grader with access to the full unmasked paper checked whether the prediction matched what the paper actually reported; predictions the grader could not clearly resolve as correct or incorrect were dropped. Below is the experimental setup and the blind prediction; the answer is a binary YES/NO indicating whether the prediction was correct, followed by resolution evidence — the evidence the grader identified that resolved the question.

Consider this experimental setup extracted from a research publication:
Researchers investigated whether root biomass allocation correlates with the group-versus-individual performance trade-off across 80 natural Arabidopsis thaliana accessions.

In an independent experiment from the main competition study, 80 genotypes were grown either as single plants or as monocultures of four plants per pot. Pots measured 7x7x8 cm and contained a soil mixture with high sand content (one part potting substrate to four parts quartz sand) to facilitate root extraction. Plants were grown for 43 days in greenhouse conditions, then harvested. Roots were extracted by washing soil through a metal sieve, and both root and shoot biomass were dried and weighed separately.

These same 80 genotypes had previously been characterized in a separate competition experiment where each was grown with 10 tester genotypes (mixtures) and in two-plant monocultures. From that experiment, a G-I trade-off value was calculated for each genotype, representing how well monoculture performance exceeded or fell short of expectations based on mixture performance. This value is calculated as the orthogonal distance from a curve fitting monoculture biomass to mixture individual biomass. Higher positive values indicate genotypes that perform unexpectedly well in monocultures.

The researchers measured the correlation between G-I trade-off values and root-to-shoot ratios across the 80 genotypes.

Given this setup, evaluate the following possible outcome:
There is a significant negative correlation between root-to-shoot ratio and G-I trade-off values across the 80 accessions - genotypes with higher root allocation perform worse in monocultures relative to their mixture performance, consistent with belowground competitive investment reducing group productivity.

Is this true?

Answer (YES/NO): YES